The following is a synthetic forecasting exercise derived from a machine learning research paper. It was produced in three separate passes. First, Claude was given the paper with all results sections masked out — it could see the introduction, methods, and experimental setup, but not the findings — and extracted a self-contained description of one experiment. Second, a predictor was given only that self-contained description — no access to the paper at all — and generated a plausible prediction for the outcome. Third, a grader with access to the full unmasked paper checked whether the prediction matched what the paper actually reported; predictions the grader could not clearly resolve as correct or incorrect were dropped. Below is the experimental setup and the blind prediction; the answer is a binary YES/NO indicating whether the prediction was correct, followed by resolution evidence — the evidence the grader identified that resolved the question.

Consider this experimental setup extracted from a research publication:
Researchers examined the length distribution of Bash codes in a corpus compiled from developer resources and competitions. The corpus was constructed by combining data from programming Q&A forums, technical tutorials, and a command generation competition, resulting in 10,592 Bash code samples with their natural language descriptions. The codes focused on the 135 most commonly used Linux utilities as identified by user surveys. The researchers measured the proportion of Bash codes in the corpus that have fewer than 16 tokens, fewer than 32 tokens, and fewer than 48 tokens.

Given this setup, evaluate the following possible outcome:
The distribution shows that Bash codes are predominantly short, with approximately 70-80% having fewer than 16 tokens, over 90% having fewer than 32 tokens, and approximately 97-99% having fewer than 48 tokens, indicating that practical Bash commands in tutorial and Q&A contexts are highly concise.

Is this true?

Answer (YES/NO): NO